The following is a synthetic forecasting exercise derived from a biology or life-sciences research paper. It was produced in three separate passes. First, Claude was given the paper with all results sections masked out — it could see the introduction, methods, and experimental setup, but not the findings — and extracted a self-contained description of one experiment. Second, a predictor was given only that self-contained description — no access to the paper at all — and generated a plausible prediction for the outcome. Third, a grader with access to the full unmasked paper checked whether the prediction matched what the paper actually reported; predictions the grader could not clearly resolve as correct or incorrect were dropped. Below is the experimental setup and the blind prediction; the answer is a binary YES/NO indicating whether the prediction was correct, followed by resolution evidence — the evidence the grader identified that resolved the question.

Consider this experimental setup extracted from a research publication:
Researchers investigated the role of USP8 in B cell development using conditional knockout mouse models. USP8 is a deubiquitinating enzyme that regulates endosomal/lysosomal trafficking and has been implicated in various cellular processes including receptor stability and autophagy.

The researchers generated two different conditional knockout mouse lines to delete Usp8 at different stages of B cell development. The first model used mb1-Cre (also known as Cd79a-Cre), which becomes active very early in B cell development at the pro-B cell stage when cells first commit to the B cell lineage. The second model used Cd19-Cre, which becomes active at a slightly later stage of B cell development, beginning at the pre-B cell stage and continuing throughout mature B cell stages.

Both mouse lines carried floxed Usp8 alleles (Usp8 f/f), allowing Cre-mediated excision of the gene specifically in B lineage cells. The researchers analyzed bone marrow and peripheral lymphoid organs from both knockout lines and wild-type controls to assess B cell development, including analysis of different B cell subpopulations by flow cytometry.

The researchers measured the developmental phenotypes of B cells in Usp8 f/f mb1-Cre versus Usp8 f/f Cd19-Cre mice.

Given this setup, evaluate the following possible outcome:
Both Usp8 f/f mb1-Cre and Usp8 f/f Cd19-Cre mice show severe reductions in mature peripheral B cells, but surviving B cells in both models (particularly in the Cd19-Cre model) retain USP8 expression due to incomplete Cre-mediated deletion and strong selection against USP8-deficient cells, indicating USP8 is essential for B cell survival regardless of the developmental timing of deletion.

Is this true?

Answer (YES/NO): NO